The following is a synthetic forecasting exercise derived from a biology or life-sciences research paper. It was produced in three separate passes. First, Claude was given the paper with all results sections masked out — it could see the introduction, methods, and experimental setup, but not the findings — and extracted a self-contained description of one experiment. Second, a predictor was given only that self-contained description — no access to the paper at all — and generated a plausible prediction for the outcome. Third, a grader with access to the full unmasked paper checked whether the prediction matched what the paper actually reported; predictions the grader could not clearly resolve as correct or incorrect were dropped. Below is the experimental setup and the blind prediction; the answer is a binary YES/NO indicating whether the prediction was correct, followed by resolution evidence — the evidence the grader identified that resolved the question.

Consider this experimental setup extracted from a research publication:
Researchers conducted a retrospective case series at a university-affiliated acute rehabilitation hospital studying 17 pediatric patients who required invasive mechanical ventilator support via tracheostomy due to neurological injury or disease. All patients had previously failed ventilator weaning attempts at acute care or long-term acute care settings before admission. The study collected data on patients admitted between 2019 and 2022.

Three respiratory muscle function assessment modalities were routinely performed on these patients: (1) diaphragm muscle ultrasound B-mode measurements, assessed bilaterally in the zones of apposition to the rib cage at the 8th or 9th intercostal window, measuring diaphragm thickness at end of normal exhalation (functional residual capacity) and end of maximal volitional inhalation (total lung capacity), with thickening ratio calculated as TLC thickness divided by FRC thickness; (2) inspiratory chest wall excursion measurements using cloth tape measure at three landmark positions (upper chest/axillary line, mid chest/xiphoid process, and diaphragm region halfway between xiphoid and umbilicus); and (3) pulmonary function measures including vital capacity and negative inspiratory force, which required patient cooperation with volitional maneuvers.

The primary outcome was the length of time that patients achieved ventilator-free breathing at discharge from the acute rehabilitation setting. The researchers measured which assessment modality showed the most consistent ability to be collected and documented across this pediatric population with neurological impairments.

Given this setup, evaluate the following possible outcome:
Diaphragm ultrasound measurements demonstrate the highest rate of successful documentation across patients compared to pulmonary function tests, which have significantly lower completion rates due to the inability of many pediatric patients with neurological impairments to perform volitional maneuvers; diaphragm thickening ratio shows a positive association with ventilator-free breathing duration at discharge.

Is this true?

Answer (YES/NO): YES